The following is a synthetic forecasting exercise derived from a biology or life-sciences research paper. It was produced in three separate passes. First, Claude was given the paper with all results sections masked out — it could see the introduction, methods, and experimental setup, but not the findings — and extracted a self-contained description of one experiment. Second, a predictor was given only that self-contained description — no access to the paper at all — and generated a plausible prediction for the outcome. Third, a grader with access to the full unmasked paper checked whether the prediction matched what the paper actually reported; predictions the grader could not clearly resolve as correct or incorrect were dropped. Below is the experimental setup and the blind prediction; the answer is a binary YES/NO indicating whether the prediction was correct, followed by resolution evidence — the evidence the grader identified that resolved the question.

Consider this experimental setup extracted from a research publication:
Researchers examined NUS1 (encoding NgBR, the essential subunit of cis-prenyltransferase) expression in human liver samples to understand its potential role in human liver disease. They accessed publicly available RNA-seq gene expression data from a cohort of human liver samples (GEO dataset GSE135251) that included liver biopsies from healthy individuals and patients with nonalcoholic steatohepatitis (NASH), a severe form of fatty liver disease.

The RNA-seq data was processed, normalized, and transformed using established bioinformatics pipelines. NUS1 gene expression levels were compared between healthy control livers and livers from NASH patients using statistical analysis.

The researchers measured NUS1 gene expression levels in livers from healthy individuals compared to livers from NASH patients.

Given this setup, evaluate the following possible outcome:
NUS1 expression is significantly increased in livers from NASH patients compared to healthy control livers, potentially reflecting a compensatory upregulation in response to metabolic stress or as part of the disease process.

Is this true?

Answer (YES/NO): NO